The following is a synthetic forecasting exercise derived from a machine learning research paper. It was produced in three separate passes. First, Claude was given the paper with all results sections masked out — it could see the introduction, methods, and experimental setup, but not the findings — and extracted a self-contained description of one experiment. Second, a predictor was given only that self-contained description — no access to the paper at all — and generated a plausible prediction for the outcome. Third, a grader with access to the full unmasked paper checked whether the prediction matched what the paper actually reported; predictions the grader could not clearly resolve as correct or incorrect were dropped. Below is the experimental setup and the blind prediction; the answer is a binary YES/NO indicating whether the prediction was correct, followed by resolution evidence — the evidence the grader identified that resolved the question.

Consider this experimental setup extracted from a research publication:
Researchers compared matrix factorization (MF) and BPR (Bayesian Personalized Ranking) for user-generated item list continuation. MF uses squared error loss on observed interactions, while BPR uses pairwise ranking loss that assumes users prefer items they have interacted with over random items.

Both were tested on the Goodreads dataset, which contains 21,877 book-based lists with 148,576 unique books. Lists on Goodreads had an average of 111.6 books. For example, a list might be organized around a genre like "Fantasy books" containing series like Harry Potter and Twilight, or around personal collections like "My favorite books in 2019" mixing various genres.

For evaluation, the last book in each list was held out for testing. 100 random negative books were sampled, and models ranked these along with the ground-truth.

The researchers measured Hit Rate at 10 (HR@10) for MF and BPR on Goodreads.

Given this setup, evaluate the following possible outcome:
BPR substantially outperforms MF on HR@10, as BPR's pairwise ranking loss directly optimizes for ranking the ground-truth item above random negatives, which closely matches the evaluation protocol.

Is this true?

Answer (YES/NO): YES